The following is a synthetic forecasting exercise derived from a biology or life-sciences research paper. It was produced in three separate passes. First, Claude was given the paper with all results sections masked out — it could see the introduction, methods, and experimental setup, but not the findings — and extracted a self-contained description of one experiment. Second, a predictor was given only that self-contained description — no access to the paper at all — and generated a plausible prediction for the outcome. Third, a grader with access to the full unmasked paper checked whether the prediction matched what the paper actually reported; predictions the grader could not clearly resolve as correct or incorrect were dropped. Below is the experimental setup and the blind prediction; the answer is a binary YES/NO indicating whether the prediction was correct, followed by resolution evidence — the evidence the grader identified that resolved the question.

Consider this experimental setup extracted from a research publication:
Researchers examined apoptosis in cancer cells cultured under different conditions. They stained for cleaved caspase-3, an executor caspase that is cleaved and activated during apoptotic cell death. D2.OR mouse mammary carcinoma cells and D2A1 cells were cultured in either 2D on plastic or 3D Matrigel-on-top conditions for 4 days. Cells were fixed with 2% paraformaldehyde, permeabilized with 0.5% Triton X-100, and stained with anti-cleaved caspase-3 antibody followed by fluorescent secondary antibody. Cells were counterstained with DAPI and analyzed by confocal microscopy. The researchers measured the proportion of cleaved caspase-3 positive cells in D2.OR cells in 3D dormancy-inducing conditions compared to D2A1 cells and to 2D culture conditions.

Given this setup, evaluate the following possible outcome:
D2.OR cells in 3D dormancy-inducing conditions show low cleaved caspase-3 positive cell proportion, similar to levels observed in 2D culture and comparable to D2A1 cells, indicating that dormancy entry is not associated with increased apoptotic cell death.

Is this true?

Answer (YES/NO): NO